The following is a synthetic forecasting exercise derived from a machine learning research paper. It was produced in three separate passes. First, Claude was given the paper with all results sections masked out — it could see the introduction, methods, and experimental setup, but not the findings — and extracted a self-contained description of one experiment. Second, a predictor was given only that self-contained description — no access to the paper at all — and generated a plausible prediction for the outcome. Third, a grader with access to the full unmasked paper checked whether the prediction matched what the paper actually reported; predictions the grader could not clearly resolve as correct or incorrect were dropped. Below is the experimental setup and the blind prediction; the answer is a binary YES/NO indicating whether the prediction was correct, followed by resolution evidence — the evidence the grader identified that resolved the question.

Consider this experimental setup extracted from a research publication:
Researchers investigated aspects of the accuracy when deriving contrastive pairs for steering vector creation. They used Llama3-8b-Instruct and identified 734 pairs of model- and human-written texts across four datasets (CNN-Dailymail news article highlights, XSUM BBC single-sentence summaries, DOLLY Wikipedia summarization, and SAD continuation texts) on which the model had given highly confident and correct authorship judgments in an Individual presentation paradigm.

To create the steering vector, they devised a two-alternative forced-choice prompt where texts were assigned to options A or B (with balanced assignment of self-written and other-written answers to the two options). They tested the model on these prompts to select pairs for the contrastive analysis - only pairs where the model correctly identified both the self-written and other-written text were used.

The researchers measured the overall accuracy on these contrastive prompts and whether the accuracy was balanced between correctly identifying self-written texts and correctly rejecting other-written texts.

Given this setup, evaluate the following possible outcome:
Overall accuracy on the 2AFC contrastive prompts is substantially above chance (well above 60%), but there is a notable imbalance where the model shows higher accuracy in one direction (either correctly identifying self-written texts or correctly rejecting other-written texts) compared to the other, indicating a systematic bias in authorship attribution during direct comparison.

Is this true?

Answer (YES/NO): NO